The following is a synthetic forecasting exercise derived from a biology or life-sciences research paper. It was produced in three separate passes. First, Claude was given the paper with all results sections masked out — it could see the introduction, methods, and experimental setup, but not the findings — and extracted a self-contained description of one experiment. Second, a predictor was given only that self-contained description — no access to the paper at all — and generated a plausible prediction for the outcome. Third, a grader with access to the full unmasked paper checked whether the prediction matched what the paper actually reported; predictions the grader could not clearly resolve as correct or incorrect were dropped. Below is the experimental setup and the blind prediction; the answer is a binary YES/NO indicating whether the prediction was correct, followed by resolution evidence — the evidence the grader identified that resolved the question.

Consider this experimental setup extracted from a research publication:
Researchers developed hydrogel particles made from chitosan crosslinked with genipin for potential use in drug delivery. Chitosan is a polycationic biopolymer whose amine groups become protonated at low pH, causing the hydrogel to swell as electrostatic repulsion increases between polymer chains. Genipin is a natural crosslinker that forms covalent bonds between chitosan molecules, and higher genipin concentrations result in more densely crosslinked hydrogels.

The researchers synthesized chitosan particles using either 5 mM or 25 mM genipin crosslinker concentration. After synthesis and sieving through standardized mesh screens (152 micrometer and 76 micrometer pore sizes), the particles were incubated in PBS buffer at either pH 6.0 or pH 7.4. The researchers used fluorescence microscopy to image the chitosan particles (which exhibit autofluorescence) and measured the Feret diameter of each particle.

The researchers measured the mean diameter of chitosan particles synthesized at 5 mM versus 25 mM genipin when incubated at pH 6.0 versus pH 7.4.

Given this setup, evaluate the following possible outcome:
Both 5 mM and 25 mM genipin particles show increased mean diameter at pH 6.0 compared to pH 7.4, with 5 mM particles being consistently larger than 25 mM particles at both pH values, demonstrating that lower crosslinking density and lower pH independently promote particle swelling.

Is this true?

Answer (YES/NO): NO